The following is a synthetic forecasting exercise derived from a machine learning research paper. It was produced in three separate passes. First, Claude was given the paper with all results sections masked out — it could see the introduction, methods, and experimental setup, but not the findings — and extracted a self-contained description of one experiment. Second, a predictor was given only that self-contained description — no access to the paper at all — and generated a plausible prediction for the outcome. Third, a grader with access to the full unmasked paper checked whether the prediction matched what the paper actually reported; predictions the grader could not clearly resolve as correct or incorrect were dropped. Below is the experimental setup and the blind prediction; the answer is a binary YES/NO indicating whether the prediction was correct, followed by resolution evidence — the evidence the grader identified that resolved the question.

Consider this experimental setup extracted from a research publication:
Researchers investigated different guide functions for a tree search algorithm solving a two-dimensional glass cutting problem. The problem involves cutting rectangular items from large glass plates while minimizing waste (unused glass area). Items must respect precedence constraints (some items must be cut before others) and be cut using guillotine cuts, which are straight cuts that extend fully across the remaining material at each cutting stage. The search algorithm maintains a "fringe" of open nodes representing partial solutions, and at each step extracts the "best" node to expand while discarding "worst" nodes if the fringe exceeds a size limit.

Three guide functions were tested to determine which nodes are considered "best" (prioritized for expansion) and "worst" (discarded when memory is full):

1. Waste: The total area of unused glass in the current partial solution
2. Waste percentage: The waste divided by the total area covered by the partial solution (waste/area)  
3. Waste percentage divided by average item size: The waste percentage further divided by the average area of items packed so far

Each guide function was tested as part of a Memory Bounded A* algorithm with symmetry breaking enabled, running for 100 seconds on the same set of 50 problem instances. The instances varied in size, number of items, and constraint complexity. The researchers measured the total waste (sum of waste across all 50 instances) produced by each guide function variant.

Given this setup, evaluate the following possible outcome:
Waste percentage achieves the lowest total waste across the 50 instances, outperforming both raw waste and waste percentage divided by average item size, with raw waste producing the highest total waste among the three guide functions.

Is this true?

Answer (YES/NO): NO